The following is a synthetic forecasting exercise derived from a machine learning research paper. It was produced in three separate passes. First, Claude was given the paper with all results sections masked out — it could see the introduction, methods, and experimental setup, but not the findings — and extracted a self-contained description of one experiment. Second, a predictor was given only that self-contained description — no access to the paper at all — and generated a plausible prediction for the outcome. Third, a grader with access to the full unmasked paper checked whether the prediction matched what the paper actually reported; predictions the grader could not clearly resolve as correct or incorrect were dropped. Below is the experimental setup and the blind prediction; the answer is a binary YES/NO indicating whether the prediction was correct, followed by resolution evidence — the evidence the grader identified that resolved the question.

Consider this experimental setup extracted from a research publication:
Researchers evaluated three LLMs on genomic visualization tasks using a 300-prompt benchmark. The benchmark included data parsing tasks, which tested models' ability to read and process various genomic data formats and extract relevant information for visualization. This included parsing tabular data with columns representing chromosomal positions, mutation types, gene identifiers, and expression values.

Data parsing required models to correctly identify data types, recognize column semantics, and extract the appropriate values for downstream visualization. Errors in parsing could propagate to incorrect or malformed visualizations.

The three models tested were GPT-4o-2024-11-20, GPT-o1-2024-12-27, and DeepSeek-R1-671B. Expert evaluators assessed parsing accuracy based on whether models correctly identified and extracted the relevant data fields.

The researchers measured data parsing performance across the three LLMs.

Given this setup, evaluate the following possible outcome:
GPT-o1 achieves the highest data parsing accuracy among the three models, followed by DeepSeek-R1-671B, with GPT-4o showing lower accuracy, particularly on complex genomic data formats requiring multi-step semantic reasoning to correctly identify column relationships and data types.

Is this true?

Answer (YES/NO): NO